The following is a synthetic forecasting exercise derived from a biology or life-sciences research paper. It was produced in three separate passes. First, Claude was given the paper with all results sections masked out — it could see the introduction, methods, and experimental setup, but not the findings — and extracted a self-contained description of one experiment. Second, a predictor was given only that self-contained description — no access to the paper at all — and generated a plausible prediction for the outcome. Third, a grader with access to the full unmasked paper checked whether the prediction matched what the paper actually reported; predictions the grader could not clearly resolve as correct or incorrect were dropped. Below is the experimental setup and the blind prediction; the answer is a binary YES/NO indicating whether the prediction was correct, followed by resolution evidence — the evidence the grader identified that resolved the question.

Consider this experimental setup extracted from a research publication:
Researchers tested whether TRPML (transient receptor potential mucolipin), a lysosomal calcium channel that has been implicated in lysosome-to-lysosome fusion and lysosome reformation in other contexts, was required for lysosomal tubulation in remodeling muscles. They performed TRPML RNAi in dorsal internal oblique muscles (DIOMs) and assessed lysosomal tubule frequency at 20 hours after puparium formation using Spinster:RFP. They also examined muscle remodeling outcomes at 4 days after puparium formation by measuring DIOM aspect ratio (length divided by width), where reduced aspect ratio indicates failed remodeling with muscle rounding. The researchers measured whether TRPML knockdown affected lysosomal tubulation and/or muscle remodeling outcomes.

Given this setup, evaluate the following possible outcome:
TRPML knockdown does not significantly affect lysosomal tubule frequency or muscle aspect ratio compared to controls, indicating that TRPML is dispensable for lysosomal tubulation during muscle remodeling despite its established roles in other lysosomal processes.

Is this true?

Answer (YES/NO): NO